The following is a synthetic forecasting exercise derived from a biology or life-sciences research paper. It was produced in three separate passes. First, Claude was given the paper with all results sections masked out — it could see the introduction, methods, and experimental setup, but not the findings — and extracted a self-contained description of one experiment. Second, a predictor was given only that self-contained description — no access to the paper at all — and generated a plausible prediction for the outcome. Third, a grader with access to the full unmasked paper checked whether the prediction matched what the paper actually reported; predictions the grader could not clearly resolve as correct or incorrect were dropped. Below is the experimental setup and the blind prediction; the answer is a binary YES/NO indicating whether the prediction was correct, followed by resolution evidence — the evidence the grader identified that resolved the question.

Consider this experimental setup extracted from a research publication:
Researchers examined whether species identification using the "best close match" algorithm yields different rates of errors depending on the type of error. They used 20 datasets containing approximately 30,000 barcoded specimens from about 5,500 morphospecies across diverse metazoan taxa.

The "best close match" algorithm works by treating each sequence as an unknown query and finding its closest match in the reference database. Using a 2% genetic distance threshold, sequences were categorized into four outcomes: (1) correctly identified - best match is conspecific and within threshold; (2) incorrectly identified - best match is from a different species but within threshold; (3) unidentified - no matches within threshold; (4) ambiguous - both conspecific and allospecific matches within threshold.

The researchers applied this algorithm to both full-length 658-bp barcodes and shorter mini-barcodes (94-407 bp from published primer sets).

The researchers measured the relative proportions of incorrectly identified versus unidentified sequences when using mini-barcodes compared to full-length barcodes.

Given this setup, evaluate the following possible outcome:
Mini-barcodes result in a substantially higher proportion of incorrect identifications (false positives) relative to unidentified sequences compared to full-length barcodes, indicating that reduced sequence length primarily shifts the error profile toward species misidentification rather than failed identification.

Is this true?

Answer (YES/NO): NO